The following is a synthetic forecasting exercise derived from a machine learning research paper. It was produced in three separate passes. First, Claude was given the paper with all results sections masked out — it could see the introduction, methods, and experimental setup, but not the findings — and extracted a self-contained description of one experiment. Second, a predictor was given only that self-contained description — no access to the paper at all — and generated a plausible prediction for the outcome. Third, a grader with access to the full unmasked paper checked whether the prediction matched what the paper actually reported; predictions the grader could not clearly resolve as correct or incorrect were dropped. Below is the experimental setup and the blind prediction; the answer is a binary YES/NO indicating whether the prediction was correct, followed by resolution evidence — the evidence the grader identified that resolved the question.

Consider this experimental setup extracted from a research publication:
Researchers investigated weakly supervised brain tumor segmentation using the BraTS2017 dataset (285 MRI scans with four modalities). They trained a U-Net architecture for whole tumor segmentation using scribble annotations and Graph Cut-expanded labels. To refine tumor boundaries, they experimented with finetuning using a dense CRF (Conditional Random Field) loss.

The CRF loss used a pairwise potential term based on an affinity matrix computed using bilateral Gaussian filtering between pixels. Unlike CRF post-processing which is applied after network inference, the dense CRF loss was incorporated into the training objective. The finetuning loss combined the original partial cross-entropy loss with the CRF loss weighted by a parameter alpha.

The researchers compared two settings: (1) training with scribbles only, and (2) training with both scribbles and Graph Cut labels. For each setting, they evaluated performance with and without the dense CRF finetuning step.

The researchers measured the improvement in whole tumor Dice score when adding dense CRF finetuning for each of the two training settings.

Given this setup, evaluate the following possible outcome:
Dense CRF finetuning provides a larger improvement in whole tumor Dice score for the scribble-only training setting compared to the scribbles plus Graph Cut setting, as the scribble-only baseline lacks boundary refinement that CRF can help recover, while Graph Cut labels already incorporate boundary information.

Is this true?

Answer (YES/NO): NO